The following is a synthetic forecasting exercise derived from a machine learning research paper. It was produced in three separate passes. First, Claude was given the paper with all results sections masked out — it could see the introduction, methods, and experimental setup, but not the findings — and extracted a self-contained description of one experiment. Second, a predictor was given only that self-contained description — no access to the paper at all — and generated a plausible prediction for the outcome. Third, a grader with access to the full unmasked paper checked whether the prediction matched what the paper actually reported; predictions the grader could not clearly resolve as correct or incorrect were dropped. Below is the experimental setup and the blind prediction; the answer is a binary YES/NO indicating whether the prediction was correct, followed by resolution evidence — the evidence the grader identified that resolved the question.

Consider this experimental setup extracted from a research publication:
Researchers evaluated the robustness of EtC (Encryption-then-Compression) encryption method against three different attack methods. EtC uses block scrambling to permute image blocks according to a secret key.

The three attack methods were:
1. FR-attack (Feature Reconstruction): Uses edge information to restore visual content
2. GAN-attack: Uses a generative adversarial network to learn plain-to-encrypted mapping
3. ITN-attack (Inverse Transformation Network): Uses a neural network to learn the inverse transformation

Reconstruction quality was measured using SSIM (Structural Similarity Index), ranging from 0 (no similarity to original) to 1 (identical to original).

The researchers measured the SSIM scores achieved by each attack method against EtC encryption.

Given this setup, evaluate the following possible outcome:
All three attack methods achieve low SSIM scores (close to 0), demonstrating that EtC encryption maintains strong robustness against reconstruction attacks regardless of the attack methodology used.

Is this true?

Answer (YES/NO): YES